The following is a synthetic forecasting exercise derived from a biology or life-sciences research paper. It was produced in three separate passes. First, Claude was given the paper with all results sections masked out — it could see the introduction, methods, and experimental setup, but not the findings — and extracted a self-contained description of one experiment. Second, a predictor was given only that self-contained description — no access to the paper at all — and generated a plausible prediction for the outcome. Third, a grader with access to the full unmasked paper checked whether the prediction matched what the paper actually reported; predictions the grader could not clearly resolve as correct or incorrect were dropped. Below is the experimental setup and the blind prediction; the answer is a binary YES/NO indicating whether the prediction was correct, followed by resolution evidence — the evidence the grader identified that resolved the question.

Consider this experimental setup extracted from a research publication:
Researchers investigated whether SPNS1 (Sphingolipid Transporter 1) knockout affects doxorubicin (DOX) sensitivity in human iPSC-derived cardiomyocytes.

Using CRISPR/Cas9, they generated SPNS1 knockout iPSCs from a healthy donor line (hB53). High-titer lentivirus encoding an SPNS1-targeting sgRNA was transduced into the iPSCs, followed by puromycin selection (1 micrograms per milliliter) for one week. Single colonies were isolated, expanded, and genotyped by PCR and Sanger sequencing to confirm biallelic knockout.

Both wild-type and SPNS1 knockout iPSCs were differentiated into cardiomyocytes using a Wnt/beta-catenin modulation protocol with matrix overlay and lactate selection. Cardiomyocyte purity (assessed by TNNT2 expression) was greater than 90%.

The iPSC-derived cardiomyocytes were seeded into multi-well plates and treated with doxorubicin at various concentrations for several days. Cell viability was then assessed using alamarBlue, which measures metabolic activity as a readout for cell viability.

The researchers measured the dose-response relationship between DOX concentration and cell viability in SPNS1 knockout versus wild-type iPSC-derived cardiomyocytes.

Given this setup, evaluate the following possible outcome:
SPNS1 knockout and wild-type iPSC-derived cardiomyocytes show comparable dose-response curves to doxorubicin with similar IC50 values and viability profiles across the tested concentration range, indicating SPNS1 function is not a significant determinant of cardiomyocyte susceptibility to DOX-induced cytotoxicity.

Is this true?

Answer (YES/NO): NO